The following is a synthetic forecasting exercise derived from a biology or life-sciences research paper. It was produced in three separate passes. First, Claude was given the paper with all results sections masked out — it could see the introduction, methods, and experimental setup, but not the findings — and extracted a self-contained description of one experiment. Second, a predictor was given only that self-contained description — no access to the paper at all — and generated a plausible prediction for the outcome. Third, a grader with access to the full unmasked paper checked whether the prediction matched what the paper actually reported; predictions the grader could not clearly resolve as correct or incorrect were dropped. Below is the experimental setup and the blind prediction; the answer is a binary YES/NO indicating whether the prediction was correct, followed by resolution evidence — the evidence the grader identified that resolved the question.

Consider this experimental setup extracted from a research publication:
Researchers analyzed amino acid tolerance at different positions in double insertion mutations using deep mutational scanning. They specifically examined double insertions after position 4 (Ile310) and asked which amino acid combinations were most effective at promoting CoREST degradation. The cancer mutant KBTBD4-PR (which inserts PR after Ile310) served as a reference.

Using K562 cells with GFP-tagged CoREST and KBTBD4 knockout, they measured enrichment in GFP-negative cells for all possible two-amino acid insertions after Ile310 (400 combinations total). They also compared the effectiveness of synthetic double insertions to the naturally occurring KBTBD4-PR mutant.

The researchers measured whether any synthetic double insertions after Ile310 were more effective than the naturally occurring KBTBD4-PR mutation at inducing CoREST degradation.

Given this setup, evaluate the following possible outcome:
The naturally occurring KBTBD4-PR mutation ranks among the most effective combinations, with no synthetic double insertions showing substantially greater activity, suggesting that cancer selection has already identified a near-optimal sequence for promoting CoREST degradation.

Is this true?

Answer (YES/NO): NO